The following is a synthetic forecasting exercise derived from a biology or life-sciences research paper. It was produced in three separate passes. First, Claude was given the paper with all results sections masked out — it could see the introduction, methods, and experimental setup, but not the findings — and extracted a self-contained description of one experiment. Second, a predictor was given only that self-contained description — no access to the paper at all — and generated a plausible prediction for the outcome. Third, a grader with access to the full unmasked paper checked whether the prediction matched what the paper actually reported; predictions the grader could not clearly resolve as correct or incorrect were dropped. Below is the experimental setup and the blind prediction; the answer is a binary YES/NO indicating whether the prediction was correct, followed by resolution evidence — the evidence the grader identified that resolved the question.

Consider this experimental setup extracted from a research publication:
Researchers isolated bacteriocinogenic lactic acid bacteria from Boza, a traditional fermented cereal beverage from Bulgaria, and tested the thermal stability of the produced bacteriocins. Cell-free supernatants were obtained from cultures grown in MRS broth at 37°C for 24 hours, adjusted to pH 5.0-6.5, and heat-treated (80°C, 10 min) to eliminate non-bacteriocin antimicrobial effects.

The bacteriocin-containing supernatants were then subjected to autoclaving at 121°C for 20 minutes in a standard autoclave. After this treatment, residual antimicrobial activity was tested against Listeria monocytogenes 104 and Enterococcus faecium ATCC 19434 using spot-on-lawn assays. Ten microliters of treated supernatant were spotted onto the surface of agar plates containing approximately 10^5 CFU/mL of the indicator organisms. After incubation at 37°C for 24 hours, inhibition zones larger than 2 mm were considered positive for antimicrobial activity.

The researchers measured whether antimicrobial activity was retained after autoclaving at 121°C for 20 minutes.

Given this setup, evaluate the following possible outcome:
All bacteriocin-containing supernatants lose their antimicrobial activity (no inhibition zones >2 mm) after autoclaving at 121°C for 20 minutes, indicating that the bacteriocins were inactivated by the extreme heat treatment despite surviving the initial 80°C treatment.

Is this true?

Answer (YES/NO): NO